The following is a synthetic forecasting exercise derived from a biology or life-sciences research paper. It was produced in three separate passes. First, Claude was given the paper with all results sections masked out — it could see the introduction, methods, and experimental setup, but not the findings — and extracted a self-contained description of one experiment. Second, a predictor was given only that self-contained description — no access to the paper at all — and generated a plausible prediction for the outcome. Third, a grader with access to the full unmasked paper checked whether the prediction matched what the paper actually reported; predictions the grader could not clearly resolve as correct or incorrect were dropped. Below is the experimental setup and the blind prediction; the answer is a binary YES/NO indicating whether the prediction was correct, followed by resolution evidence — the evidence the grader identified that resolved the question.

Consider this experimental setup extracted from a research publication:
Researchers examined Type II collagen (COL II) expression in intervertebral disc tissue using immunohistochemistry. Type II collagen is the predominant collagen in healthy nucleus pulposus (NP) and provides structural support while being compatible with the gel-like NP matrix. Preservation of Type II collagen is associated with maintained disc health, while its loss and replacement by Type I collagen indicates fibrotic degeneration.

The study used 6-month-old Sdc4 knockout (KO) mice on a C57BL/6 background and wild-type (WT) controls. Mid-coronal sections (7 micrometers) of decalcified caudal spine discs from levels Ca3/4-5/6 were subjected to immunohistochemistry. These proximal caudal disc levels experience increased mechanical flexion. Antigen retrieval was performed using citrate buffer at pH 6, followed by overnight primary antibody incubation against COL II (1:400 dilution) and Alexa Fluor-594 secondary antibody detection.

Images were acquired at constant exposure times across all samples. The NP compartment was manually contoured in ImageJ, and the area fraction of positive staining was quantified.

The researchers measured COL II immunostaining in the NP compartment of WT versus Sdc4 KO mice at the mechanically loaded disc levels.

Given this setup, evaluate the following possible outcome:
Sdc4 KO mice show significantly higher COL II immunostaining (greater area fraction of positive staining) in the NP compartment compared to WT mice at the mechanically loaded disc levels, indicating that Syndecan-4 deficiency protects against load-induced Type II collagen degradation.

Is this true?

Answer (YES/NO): NO